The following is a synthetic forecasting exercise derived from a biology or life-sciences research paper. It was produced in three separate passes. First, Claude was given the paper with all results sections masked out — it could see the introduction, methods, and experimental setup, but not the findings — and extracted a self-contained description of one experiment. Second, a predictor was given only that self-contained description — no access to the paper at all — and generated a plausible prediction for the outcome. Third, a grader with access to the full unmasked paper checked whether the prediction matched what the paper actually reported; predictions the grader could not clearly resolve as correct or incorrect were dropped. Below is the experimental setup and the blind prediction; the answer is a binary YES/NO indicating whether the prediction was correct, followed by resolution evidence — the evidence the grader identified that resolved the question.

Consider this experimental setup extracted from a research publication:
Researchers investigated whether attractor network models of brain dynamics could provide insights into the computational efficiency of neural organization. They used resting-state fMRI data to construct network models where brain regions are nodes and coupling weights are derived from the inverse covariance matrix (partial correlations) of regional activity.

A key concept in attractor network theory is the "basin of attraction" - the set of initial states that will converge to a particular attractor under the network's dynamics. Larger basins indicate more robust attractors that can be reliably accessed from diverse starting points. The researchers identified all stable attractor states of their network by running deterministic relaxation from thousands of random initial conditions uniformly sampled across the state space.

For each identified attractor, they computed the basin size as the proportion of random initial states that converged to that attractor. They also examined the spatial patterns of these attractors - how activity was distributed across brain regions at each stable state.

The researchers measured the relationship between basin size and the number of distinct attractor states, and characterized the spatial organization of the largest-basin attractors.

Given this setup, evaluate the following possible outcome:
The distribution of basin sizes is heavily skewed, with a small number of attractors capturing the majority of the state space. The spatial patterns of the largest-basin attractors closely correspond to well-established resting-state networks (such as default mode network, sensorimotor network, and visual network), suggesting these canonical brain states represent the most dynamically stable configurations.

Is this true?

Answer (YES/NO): YES